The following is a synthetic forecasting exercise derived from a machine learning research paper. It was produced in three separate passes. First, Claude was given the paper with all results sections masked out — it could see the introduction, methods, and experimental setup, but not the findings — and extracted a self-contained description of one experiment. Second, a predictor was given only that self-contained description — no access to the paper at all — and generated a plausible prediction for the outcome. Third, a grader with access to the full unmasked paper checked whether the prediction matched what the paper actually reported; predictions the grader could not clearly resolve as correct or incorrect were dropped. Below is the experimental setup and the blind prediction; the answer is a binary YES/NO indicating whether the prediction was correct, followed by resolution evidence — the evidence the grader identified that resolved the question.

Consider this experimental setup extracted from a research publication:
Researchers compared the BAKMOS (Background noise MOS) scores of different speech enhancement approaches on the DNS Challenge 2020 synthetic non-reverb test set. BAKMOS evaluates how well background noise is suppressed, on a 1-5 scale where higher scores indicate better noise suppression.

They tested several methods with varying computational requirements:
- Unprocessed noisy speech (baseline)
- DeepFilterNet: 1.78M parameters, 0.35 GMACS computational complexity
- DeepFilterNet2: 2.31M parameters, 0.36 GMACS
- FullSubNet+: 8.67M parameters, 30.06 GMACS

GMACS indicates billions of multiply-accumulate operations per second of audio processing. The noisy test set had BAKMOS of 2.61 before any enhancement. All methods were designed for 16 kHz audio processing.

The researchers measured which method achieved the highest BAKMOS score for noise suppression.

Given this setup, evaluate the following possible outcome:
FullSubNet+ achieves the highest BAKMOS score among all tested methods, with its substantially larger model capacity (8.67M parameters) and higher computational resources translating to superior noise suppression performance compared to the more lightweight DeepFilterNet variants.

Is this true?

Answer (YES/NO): NO